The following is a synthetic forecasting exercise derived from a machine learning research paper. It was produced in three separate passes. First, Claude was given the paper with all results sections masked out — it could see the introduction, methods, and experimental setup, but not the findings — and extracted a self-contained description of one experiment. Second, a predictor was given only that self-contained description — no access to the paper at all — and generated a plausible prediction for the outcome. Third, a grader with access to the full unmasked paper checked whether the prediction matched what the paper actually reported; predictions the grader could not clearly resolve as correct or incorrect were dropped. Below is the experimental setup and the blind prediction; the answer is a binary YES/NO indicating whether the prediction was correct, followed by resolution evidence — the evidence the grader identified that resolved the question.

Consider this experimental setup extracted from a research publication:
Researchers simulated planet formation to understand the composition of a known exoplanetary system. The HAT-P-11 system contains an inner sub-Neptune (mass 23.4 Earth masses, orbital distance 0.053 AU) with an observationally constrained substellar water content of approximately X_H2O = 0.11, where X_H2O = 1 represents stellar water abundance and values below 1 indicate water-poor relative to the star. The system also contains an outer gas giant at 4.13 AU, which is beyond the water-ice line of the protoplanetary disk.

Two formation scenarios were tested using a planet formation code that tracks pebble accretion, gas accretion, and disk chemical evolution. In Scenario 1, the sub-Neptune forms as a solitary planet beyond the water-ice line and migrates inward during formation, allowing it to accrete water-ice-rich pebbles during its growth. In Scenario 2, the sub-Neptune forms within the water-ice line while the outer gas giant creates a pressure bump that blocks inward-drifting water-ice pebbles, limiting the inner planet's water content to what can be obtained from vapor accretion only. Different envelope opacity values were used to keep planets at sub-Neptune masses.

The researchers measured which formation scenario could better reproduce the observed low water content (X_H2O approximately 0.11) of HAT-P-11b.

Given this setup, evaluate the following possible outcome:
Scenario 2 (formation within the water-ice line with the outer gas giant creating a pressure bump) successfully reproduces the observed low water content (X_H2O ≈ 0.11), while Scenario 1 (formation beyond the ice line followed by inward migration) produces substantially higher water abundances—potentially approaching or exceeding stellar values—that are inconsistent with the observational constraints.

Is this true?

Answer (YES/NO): YES